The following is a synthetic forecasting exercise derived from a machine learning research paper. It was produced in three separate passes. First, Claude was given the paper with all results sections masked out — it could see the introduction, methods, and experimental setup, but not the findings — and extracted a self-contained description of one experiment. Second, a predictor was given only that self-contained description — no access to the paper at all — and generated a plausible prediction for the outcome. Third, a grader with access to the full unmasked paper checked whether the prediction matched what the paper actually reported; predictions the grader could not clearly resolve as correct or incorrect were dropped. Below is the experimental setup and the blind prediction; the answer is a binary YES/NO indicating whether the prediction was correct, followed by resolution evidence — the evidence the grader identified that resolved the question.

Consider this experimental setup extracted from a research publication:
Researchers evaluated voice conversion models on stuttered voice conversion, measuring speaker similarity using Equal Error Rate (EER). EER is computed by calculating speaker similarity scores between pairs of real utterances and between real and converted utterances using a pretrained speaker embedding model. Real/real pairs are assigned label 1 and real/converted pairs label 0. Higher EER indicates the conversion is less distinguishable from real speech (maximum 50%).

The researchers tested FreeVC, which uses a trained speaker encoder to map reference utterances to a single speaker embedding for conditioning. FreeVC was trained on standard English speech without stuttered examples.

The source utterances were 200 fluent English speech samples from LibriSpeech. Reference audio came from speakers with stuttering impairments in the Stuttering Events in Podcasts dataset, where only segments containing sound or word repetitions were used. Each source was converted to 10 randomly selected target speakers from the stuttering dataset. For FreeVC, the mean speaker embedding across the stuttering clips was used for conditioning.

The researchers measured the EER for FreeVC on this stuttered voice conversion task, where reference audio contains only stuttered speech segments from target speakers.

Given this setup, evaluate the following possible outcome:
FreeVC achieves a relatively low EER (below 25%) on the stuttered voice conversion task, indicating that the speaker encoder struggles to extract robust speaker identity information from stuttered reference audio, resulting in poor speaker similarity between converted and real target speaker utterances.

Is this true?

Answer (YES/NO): NO